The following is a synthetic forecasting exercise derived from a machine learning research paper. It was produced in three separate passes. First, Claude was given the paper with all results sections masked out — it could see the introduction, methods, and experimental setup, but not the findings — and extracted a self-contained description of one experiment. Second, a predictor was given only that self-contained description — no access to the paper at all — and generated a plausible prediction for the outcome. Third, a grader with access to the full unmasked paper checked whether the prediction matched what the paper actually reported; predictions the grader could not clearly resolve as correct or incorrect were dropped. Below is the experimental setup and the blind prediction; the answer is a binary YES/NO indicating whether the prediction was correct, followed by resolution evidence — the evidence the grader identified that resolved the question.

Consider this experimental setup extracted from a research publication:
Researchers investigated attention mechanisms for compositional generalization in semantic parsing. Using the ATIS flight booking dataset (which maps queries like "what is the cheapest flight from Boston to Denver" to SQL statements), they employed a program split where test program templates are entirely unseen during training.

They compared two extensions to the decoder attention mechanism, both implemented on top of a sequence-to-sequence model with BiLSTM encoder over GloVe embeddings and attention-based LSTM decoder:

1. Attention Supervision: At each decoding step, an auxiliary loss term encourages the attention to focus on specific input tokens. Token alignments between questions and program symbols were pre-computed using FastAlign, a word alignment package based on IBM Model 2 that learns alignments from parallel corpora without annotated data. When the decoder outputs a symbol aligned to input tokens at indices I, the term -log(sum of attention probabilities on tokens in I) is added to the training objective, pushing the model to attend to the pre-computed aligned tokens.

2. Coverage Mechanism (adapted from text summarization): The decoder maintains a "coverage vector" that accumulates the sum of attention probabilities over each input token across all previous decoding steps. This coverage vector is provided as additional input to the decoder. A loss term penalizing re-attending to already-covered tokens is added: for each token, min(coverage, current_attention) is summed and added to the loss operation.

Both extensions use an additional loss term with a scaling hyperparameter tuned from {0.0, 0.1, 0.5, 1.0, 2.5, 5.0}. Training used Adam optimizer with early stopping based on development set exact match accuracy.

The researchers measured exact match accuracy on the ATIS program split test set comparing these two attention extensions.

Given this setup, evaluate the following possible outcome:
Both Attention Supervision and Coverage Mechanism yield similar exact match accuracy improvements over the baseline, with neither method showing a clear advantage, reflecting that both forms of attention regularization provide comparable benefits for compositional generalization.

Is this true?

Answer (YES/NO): NO